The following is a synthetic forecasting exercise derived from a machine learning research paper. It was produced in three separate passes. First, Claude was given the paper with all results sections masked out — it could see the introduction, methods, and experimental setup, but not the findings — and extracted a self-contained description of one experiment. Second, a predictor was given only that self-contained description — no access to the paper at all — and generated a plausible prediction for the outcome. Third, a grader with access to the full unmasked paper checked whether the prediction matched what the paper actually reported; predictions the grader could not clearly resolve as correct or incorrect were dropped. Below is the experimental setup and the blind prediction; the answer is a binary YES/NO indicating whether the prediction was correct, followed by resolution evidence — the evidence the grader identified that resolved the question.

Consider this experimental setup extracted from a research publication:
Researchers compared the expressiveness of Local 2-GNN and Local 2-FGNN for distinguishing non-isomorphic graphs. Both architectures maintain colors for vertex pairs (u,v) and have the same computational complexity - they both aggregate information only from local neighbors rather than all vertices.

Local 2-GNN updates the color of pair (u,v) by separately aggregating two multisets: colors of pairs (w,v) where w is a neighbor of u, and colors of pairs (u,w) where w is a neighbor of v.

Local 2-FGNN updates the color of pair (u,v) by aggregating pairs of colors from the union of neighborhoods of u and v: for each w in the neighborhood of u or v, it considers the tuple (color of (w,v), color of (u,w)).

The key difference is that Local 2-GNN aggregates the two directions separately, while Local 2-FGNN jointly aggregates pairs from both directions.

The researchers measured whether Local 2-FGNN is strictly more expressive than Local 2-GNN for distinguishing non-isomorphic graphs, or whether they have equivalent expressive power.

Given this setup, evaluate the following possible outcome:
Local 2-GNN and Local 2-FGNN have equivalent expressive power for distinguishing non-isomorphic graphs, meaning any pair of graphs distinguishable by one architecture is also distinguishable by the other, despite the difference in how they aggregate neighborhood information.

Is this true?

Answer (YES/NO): NO